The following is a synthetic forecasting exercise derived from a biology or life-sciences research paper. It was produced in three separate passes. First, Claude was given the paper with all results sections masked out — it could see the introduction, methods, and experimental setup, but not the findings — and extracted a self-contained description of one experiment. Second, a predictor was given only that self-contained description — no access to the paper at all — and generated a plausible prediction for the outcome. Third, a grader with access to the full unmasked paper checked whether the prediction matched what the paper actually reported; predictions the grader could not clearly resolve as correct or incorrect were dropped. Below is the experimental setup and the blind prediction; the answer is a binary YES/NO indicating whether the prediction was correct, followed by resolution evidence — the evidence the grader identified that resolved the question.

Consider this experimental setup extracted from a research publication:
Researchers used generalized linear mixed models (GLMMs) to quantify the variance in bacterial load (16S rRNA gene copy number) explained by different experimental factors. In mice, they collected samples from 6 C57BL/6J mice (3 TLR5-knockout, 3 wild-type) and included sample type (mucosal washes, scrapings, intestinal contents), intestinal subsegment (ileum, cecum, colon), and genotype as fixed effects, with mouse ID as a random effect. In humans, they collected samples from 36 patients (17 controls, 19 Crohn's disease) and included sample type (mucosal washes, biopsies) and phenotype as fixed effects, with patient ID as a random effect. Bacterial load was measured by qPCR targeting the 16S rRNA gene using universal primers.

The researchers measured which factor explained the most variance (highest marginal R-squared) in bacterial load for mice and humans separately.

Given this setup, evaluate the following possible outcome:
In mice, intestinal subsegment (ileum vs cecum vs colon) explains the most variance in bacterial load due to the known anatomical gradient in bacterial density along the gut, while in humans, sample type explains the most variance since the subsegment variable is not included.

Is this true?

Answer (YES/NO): YES